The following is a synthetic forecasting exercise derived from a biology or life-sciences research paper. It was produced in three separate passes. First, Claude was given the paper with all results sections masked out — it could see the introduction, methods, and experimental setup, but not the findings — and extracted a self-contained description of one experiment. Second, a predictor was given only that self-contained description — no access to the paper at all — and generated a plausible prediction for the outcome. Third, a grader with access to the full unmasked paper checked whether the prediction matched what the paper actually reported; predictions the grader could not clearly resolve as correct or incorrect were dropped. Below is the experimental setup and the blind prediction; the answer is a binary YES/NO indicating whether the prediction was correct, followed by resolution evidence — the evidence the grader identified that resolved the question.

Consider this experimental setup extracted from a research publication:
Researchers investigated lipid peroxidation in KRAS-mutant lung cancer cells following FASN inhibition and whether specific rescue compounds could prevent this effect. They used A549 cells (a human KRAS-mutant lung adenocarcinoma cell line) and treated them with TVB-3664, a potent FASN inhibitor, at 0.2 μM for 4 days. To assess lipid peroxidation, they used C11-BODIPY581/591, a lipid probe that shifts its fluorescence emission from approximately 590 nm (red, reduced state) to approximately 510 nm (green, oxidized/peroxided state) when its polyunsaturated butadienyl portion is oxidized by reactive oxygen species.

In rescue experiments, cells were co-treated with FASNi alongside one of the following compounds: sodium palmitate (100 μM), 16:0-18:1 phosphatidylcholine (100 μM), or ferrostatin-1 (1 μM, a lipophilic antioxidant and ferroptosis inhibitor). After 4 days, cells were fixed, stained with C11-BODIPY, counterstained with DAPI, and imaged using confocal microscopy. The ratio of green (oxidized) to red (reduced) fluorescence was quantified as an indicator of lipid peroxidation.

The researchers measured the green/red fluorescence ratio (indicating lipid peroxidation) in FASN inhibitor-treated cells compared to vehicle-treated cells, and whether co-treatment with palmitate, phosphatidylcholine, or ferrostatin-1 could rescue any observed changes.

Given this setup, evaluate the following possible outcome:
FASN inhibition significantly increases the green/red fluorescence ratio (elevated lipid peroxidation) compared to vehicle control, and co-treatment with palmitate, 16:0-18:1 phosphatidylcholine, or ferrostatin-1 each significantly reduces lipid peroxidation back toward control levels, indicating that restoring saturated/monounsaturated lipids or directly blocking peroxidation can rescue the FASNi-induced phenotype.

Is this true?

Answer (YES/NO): YES